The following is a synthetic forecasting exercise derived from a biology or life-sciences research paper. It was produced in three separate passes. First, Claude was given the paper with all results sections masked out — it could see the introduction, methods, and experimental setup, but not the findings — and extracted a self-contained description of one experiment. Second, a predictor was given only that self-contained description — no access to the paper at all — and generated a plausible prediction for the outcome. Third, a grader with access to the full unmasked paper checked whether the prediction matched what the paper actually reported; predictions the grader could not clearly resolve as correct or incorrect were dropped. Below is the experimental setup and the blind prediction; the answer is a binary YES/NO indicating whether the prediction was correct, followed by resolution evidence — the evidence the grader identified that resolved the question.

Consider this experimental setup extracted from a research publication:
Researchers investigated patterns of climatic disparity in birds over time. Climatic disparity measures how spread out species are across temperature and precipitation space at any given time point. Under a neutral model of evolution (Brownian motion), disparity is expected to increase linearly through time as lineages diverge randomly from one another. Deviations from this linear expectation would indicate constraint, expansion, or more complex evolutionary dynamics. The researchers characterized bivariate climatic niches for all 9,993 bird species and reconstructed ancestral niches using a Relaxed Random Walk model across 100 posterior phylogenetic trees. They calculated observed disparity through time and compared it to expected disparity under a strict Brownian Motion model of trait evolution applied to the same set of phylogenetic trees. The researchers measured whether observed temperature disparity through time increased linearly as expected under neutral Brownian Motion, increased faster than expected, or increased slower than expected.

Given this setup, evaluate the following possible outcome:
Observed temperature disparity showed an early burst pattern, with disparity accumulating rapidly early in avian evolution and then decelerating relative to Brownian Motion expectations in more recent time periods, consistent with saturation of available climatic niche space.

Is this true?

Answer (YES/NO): NO